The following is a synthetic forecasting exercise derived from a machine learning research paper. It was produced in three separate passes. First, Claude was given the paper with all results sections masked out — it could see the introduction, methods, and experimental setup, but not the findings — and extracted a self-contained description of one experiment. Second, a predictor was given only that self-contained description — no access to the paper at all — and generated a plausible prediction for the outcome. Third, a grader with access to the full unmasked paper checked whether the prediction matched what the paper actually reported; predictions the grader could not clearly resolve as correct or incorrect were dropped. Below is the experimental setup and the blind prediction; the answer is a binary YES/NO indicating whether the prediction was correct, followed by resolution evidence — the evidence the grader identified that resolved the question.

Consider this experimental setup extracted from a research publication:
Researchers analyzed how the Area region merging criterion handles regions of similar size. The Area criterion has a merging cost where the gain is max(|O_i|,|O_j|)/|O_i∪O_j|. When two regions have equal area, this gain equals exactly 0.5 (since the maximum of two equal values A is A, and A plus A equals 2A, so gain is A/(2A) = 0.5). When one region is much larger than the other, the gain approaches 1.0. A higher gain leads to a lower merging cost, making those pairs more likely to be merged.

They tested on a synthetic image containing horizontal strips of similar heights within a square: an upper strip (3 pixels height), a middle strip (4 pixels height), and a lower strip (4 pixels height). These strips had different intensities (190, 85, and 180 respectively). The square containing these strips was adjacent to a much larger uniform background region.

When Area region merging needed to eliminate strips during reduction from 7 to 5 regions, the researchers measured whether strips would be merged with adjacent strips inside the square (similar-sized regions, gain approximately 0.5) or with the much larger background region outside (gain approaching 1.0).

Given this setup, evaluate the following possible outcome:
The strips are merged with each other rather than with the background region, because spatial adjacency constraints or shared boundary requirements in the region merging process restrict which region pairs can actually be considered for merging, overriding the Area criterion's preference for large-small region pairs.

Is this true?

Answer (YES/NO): NO